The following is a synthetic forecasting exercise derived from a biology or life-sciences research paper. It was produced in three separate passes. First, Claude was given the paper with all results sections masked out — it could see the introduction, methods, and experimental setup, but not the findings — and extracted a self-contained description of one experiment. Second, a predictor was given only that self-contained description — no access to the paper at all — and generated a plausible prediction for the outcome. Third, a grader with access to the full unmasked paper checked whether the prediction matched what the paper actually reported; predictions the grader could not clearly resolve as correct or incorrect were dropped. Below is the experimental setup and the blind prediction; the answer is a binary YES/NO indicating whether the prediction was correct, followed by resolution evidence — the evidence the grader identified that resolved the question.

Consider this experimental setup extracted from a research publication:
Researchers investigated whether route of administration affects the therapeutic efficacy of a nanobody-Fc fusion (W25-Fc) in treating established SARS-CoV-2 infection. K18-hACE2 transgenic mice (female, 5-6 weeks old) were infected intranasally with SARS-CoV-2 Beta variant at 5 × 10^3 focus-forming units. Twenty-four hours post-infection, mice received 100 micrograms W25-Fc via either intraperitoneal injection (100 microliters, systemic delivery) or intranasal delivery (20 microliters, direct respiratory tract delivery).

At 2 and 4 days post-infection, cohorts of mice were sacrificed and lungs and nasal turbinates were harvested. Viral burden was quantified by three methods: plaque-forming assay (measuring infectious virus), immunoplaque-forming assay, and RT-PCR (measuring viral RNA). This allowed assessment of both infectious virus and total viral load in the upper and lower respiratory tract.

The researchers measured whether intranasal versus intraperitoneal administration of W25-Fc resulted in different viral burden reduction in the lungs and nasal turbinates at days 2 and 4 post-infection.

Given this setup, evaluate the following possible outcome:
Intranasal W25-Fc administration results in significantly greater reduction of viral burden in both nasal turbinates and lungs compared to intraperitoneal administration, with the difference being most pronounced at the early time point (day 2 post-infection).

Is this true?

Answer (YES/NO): NO